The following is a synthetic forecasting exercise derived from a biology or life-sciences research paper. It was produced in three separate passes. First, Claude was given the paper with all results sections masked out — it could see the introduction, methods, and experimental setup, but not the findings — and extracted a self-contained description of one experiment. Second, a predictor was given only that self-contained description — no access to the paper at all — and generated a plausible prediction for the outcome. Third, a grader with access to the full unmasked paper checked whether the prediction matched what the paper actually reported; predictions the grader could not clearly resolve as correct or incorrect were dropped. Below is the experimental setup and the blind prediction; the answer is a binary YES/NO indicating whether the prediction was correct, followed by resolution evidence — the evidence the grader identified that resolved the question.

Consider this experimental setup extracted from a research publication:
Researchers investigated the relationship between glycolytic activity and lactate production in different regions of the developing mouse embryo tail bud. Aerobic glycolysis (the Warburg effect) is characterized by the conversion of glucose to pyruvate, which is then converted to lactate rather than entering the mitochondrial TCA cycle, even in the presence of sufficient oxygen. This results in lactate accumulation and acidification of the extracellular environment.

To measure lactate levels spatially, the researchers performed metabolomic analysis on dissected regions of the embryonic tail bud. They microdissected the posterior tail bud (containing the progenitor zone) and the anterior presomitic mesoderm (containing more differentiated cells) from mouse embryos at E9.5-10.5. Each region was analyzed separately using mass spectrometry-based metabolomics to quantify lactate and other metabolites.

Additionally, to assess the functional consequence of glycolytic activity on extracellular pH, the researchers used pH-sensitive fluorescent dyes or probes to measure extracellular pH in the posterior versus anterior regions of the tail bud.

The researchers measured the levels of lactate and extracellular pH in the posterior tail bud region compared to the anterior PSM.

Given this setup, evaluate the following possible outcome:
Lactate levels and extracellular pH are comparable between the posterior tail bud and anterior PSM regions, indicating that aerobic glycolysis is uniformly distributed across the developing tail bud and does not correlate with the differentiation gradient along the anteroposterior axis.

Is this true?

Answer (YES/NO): NO